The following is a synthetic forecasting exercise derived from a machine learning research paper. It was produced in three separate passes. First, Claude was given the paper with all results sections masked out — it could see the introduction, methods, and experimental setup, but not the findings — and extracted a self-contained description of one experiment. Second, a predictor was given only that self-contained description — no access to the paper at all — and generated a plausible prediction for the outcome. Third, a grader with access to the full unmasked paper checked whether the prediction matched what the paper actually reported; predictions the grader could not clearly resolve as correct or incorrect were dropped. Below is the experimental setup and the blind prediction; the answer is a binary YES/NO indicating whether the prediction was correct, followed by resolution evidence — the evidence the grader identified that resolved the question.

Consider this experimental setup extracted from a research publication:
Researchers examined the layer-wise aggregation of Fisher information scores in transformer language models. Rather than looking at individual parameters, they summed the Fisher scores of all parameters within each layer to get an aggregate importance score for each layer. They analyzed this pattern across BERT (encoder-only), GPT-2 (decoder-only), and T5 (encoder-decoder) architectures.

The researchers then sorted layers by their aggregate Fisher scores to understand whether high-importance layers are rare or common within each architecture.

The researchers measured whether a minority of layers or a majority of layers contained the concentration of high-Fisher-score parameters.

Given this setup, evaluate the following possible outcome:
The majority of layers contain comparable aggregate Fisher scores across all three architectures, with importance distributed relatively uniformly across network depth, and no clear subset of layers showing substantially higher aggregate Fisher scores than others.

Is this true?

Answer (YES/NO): NO